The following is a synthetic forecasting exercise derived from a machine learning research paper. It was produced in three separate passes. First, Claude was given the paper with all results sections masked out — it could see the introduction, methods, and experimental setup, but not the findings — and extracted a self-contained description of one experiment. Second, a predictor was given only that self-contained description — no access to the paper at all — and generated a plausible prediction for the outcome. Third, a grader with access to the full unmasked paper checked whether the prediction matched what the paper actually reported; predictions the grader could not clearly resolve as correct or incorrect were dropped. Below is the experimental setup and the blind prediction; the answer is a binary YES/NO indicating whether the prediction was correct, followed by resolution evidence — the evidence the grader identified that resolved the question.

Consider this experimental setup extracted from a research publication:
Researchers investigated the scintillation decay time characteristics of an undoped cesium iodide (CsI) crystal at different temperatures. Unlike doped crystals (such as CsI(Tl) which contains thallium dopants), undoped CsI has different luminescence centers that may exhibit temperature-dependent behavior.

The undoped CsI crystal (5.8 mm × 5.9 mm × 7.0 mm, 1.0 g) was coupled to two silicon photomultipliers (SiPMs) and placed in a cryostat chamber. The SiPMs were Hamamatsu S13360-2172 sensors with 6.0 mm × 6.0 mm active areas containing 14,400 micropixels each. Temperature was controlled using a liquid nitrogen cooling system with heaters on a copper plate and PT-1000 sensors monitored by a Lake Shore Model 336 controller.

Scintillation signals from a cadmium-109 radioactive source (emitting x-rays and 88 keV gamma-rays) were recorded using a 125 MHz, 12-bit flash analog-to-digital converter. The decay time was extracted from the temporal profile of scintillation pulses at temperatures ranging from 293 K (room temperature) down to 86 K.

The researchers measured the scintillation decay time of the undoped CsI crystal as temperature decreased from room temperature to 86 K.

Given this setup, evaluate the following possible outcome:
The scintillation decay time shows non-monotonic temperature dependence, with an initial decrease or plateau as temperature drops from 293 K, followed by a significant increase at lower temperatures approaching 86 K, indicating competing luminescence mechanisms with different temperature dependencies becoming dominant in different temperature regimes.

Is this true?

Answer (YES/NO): NO